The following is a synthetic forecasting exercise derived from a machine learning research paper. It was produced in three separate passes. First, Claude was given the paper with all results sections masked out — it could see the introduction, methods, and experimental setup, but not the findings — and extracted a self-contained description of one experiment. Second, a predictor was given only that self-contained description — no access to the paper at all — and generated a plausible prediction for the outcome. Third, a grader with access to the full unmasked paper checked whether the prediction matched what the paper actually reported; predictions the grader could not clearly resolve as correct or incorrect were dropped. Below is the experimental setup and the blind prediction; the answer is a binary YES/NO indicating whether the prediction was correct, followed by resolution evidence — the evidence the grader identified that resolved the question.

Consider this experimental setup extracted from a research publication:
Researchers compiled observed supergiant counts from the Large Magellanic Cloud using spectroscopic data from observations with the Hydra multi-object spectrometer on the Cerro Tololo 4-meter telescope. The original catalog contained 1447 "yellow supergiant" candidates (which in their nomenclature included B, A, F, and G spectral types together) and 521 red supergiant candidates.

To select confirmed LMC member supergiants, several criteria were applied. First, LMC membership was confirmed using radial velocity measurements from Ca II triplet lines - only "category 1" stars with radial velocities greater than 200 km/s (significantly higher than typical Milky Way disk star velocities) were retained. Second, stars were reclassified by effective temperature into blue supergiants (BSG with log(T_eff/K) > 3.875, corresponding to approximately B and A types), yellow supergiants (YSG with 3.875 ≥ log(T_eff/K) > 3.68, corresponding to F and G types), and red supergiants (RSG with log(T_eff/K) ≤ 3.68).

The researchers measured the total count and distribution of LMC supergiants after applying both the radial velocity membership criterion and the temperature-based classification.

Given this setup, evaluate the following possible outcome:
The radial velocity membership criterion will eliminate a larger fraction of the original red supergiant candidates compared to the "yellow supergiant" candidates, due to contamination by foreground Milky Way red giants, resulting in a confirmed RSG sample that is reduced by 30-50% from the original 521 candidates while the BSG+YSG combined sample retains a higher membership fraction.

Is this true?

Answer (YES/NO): NO